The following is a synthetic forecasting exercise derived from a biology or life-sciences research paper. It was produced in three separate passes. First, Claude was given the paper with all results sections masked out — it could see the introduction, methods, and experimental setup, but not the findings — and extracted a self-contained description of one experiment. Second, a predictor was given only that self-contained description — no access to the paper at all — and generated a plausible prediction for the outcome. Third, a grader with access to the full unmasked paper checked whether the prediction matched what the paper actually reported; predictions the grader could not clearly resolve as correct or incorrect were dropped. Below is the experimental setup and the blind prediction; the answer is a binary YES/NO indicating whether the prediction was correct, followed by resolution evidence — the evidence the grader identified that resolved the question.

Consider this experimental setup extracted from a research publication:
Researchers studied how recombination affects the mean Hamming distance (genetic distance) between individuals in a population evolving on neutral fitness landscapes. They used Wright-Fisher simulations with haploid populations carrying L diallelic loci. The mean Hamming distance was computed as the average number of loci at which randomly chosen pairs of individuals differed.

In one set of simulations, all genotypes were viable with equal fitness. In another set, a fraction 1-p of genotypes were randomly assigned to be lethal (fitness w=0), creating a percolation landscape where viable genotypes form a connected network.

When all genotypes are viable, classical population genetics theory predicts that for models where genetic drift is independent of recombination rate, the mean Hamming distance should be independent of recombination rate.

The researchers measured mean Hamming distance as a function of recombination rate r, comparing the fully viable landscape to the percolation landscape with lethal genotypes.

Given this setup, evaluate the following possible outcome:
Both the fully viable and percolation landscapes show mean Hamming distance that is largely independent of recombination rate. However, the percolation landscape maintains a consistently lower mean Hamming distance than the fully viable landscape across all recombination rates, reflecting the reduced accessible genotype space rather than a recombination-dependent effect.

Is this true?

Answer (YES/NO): NO